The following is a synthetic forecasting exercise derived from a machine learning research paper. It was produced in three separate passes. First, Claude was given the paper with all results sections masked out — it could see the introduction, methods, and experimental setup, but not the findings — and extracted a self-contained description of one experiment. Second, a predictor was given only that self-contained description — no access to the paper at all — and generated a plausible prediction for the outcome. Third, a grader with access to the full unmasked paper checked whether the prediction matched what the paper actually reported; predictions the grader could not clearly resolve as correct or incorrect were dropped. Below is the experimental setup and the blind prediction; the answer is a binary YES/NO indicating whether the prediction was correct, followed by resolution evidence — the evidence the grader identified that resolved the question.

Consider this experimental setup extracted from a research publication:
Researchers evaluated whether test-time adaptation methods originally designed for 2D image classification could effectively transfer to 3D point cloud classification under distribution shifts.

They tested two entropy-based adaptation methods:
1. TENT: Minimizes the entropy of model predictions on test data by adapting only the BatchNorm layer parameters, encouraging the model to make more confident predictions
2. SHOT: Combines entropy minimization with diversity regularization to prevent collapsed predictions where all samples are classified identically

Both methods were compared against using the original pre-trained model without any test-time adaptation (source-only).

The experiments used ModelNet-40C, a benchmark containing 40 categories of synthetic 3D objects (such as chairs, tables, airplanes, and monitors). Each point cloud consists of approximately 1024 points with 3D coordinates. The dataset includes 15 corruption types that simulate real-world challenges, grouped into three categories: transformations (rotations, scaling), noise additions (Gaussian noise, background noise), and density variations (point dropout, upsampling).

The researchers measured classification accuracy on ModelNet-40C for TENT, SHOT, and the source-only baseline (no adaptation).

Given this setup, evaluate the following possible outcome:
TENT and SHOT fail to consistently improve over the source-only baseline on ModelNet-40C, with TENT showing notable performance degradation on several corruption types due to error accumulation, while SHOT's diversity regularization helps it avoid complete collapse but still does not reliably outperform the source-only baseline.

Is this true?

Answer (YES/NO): NO